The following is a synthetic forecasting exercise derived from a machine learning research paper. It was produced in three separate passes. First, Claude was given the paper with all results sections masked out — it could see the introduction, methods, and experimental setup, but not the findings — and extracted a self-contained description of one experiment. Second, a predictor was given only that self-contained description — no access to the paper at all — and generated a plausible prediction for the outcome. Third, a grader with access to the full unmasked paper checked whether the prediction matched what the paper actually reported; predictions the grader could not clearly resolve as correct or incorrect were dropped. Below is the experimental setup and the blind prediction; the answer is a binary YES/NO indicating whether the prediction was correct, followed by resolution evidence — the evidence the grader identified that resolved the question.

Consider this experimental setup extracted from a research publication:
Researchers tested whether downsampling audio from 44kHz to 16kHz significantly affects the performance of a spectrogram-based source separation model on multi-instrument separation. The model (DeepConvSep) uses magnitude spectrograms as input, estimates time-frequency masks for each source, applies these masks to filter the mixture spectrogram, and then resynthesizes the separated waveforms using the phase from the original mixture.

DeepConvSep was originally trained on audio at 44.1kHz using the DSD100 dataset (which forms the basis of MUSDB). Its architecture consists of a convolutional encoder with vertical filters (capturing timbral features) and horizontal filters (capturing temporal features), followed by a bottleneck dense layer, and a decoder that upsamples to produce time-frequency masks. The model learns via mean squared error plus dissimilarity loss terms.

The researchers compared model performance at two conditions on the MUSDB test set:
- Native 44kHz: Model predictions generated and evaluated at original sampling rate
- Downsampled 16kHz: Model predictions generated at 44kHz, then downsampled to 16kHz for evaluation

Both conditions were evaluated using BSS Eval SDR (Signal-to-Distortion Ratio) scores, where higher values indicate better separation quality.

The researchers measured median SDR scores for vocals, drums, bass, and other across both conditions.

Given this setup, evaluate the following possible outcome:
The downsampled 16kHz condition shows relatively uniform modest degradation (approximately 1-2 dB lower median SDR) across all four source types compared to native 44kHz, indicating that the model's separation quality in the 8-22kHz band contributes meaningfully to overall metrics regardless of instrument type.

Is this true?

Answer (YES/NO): NO